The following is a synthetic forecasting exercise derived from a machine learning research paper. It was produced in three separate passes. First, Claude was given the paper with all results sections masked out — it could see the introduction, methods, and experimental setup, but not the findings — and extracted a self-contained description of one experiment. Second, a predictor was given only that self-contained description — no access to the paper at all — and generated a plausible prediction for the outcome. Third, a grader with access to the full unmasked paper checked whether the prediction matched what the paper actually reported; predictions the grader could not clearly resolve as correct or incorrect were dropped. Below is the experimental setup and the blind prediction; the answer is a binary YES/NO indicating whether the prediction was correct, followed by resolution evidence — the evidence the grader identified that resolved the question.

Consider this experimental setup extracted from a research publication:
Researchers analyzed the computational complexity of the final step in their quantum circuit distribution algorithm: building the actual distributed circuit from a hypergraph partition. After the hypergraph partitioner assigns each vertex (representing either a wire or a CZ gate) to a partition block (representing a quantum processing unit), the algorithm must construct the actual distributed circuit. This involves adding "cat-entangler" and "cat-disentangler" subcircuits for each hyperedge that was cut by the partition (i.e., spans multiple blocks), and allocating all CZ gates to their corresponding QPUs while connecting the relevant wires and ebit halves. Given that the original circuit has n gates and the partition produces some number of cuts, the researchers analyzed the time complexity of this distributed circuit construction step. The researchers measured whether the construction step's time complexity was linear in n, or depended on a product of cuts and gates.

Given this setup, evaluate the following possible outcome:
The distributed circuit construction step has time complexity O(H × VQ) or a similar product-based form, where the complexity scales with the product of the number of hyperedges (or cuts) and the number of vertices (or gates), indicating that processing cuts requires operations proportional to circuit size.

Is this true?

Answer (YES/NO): NO